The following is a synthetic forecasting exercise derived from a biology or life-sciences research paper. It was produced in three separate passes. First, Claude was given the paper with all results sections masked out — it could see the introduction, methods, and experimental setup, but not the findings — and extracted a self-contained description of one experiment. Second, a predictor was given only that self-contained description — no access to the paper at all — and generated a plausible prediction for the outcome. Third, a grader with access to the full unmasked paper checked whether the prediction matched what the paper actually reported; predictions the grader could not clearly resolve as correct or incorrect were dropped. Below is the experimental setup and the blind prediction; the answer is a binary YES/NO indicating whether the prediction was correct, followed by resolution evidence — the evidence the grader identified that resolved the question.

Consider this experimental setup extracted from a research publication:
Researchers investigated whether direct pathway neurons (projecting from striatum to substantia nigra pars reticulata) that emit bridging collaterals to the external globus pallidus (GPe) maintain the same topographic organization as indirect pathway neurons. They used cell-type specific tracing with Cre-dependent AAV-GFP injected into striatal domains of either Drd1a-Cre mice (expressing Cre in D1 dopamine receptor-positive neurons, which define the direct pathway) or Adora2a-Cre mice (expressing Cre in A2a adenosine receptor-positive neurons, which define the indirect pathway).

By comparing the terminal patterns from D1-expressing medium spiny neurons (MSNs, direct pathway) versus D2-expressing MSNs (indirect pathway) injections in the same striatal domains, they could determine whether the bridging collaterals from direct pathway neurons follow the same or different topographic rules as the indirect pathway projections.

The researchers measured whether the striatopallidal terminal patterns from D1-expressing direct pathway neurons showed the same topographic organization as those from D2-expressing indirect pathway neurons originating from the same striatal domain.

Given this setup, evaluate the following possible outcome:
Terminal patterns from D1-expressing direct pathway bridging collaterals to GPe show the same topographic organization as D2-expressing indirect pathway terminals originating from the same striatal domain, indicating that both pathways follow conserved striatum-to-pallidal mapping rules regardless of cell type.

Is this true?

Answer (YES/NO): YES